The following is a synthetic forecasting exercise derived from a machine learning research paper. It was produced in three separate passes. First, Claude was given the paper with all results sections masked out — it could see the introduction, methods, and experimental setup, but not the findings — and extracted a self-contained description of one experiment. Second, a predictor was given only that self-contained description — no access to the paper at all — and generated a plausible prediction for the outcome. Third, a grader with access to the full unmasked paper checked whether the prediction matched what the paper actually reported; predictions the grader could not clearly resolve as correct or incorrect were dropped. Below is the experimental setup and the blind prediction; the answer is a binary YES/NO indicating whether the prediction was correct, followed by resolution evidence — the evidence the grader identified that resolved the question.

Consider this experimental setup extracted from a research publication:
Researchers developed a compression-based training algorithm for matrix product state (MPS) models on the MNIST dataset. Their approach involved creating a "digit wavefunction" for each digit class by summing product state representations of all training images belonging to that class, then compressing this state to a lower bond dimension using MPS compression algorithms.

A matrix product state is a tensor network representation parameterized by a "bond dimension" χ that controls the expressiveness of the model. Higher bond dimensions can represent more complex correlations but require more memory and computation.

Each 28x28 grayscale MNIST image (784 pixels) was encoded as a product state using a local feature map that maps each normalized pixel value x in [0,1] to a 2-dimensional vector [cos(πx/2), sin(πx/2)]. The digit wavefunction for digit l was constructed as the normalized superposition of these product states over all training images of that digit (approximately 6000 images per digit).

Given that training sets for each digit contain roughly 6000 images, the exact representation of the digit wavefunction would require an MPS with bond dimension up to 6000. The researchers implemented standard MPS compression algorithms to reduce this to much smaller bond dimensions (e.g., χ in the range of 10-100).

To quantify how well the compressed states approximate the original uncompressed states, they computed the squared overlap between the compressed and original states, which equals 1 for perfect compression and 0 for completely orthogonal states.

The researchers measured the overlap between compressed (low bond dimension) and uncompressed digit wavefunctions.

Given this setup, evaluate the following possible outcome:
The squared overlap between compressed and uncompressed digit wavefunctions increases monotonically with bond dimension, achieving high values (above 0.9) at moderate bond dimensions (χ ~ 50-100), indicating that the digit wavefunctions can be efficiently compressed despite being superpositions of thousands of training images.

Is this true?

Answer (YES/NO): NO